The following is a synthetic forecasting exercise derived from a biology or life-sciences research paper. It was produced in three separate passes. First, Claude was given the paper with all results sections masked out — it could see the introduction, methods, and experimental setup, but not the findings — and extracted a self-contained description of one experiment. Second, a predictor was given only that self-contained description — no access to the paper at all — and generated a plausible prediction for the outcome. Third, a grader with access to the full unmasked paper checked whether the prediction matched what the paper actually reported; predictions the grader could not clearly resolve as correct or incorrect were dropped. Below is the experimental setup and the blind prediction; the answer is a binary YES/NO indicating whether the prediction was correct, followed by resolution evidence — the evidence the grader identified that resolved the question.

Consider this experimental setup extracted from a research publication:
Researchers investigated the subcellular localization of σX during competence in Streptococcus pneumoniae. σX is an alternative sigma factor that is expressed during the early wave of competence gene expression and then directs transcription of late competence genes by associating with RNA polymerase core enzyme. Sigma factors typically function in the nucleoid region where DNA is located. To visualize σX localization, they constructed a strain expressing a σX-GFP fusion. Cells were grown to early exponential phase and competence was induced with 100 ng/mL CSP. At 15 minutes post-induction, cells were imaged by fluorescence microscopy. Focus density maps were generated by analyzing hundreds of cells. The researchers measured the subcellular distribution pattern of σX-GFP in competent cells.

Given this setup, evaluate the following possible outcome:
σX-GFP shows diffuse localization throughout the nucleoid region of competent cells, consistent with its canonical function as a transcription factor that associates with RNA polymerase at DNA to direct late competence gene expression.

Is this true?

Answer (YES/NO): NO